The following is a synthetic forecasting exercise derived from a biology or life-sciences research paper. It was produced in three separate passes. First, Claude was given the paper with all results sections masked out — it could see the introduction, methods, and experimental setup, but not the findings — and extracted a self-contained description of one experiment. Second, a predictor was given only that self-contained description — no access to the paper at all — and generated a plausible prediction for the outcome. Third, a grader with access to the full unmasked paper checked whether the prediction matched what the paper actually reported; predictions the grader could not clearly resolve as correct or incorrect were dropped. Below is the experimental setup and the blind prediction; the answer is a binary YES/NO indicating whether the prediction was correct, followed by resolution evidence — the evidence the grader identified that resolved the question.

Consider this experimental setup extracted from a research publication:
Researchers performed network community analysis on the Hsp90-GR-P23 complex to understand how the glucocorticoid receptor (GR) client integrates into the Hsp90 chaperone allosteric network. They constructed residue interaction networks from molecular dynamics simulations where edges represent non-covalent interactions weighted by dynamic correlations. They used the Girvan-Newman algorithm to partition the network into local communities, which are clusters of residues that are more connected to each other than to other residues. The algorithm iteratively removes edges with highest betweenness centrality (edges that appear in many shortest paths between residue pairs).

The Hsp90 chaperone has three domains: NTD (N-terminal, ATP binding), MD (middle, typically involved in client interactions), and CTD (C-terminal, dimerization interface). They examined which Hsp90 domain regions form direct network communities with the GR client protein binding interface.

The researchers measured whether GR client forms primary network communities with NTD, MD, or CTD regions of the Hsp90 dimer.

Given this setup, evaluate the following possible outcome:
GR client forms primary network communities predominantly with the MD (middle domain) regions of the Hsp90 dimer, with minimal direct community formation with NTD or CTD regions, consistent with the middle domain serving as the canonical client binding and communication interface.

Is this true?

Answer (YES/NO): NO